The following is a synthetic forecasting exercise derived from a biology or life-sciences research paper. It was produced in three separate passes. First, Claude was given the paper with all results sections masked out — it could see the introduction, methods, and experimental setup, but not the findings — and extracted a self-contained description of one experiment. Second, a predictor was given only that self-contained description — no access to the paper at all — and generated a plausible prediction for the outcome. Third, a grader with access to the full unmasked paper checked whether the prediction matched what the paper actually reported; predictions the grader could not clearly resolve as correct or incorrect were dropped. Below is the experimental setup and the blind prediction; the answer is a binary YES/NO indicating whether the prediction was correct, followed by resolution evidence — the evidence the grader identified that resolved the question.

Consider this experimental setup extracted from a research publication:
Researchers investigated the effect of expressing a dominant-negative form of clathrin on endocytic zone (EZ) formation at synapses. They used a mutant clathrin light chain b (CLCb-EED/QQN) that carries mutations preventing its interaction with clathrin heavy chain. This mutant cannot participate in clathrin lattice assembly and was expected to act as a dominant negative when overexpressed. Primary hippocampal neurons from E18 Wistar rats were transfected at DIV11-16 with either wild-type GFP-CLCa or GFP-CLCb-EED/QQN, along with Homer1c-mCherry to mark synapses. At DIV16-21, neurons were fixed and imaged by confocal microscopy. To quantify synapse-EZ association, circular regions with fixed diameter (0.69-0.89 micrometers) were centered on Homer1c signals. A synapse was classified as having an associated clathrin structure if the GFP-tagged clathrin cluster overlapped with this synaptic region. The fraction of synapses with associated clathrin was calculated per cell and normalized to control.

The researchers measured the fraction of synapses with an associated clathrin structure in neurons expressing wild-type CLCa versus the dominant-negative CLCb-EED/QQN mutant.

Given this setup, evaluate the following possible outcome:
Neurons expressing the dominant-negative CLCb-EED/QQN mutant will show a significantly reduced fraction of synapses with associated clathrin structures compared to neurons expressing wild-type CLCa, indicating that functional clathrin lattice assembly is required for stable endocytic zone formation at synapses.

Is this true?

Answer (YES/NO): NO